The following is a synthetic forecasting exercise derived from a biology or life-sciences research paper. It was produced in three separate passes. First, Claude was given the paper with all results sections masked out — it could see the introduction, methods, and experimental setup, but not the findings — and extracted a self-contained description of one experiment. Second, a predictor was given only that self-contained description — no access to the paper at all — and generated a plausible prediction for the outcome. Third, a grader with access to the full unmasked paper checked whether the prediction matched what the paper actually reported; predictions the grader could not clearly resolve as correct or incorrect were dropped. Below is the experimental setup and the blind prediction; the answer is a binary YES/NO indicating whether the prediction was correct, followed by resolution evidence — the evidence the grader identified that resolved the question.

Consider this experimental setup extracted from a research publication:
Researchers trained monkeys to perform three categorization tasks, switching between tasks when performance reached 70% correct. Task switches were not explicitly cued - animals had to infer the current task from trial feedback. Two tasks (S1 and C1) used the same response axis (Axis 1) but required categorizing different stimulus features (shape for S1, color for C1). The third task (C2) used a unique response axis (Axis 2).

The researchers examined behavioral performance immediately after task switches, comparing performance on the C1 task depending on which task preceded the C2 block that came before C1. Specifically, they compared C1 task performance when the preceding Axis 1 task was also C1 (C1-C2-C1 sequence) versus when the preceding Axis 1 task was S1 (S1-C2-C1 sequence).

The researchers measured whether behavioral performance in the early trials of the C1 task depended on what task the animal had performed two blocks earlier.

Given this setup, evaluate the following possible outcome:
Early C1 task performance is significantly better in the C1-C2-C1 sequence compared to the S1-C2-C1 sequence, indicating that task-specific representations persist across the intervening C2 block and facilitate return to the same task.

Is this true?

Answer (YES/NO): YES